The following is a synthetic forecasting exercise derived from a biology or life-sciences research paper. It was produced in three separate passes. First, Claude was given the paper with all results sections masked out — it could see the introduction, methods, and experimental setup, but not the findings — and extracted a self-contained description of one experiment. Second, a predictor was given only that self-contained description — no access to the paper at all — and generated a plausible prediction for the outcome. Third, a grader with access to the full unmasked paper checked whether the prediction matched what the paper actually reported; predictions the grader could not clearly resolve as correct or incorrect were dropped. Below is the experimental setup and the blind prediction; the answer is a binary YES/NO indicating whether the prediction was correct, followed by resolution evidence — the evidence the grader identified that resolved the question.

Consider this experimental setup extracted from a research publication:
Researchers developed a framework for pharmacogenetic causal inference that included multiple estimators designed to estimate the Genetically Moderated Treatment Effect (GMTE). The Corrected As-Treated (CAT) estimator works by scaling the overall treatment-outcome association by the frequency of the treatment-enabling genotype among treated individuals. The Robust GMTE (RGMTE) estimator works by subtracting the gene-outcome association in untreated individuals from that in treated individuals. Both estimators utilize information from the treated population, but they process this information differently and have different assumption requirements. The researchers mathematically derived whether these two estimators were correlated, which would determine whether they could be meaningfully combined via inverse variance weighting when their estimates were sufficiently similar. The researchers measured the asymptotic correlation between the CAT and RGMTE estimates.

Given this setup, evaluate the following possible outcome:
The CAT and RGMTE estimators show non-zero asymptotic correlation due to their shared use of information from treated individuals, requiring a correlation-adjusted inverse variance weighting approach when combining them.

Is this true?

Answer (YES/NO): NO